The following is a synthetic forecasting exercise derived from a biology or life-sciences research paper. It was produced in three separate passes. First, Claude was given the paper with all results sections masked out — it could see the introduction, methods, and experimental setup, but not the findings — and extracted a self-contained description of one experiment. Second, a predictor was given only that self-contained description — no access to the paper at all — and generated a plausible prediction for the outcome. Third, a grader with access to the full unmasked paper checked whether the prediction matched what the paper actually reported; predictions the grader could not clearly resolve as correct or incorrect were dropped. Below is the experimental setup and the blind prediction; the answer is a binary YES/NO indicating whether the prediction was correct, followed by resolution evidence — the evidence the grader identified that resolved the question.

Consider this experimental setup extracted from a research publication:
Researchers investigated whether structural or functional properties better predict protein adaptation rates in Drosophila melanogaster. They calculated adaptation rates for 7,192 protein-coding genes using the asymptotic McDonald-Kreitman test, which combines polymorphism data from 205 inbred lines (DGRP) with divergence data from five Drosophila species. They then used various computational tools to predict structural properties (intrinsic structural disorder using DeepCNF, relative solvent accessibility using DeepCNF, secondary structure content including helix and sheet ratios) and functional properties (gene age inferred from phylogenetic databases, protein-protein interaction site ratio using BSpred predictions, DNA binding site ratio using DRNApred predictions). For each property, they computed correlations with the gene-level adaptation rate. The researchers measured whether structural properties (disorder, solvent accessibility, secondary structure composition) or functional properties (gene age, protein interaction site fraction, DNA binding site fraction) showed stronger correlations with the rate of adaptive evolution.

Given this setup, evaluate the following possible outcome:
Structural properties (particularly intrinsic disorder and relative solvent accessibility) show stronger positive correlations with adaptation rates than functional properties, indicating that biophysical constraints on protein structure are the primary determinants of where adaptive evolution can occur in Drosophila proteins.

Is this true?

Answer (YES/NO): NO